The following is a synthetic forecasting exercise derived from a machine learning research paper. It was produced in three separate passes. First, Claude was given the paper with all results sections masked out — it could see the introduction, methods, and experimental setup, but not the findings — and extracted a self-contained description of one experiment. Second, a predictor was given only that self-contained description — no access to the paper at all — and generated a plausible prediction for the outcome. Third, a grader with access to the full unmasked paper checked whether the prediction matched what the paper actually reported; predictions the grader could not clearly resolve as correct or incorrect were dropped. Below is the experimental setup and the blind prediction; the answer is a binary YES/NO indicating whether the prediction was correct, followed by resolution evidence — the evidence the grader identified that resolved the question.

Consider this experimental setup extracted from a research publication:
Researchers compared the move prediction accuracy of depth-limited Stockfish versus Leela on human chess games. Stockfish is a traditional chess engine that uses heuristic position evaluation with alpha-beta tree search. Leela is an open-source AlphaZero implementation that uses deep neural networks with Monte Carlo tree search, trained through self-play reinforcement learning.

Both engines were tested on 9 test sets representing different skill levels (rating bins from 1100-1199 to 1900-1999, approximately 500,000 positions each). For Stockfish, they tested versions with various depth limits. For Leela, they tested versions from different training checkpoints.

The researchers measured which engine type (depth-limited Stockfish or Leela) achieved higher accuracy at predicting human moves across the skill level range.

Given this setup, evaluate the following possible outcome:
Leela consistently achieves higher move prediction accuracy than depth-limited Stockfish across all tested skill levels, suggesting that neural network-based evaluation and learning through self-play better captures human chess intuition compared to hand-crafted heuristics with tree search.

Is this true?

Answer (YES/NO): NO